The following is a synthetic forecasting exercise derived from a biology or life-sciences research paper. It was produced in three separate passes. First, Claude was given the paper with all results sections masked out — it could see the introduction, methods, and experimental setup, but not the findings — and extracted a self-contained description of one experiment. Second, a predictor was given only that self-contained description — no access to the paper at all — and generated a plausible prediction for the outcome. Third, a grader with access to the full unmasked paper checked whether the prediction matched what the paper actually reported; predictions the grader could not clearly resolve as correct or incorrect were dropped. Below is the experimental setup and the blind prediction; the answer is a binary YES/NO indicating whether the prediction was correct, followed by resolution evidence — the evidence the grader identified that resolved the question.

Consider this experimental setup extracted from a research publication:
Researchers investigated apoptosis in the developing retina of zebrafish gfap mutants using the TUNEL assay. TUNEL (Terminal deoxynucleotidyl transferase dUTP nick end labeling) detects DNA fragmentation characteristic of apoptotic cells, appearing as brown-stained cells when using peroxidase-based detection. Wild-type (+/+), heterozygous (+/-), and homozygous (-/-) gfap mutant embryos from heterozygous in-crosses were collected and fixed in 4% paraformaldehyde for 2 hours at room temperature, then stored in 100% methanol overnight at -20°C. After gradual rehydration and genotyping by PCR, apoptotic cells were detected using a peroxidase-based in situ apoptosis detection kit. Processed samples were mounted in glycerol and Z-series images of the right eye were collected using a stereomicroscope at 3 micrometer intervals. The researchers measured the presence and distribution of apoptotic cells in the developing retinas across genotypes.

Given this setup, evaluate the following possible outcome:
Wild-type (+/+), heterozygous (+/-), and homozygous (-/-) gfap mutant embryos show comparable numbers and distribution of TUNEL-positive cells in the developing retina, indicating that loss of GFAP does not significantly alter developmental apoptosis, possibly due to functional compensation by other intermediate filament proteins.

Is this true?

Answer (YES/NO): NO